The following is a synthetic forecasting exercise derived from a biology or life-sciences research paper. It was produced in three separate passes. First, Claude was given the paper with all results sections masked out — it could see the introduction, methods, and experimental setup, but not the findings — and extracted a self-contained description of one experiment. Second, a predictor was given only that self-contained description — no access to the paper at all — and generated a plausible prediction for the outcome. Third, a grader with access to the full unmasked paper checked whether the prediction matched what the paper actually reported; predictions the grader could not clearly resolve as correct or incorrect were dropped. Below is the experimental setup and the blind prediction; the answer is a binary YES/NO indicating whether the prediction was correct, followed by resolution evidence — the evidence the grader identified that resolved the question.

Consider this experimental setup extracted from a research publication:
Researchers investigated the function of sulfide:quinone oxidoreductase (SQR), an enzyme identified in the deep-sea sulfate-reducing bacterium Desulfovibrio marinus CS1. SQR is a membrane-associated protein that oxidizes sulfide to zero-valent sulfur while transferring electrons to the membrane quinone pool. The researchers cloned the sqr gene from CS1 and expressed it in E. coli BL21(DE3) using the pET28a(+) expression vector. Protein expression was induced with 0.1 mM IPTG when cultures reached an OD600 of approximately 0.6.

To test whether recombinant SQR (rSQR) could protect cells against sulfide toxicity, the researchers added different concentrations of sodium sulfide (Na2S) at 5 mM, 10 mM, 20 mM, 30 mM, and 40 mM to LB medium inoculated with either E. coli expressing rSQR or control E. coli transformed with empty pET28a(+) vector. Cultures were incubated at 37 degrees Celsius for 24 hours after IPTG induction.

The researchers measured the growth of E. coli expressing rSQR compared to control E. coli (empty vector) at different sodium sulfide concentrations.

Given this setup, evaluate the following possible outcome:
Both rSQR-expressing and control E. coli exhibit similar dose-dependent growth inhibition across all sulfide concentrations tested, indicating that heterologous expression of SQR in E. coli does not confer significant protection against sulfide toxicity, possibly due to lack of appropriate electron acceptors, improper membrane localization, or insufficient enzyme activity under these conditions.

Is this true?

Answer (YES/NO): NO